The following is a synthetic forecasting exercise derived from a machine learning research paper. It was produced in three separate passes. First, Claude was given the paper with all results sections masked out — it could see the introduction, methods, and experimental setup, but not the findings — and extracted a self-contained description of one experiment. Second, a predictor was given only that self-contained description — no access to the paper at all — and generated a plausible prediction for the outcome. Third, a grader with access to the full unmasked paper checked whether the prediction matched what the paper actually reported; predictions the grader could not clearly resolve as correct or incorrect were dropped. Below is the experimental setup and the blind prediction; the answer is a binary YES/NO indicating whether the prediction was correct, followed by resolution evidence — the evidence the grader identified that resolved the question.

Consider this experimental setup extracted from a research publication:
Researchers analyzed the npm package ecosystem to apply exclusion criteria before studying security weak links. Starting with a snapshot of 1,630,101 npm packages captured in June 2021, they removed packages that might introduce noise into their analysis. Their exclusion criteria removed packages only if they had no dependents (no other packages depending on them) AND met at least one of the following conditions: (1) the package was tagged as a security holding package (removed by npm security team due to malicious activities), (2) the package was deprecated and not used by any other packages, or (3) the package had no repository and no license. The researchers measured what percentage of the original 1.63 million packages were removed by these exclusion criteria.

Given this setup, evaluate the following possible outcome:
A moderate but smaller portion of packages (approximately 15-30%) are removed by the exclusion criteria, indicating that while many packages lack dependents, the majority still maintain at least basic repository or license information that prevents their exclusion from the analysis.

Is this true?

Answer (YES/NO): NO